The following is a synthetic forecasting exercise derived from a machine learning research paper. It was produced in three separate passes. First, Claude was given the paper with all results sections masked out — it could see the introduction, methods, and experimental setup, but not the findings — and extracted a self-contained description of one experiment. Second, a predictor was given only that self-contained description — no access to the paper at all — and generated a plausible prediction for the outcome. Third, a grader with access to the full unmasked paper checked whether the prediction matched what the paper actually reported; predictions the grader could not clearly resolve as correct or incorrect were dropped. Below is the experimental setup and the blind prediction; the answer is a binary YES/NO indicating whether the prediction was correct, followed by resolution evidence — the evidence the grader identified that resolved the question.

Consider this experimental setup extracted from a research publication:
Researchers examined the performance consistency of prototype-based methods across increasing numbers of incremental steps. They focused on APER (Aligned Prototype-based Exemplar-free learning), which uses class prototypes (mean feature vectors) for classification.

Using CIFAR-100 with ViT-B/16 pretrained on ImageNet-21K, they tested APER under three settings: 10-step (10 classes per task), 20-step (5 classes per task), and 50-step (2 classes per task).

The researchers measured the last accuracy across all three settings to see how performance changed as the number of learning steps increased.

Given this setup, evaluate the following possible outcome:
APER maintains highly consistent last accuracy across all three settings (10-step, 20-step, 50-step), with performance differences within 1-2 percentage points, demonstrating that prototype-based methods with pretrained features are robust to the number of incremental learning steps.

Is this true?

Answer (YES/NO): NO